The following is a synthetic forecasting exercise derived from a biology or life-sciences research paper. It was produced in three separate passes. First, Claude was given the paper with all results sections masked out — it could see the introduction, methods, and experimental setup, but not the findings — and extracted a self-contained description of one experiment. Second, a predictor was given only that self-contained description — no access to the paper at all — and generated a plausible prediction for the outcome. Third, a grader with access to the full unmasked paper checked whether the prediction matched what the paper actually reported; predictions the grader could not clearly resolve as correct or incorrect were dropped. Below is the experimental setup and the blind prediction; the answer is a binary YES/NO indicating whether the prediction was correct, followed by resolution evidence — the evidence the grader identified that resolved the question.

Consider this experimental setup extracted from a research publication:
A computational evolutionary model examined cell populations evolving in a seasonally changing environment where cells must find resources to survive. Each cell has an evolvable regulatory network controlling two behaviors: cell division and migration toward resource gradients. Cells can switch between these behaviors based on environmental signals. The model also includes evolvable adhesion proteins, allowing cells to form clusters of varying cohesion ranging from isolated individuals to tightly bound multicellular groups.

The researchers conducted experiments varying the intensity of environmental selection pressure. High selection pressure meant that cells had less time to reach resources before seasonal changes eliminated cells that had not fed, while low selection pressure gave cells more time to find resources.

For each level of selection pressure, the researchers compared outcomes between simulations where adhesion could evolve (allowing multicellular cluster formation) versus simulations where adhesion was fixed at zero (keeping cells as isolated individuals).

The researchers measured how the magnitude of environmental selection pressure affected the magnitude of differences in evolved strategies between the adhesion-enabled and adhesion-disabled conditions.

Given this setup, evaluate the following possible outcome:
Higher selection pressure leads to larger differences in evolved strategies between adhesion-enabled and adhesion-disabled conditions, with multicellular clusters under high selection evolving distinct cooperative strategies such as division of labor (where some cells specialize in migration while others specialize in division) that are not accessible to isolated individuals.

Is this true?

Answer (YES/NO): NO